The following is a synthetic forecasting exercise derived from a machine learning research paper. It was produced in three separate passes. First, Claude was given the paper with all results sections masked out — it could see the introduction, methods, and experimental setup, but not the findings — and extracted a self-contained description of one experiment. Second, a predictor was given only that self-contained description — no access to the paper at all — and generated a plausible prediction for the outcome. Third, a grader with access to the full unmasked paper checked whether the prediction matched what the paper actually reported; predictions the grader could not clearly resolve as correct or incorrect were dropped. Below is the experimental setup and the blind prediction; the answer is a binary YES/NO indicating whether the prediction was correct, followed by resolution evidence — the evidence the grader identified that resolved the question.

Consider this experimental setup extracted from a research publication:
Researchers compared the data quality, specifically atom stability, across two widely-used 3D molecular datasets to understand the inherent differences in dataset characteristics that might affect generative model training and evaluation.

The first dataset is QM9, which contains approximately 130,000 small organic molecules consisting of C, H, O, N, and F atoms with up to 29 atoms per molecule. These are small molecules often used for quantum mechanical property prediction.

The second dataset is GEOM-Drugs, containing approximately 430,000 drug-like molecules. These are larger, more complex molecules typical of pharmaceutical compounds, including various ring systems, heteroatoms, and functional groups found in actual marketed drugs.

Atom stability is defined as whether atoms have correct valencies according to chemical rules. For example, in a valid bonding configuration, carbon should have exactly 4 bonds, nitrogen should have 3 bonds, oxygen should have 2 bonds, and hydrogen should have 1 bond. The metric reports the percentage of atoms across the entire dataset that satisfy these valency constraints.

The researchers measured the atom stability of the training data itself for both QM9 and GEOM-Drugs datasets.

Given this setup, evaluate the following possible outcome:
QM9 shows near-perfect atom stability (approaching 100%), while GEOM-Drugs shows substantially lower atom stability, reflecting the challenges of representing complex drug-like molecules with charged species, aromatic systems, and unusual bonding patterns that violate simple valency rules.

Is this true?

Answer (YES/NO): YES